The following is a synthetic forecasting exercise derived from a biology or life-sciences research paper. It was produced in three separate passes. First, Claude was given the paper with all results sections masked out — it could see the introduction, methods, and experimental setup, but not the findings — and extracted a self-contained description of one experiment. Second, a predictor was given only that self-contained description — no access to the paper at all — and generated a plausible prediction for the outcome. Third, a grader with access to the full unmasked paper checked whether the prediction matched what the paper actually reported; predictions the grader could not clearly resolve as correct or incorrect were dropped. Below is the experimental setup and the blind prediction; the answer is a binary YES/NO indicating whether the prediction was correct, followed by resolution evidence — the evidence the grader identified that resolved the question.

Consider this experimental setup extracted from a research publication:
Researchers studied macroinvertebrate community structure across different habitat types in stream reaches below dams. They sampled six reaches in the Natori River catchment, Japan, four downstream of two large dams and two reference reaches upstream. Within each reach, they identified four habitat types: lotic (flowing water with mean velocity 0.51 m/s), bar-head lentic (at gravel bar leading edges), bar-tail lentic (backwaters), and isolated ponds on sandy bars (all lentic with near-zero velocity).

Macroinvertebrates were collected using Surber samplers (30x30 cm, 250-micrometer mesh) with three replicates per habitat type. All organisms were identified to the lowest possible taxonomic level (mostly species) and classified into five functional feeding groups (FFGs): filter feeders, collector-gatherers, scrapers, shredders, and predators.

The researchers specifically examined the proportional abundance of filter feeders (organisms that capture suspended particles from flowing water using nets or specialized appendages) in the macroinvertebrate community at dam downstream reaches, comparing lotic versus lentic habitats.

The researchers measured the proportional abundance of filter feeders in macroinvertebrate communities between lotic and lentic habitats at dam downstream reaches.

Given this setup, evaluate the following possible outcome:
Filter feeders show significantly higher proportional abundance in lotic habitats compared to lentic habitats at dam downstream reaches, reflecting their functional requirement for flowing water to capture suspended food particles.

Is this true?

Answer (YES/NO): YES